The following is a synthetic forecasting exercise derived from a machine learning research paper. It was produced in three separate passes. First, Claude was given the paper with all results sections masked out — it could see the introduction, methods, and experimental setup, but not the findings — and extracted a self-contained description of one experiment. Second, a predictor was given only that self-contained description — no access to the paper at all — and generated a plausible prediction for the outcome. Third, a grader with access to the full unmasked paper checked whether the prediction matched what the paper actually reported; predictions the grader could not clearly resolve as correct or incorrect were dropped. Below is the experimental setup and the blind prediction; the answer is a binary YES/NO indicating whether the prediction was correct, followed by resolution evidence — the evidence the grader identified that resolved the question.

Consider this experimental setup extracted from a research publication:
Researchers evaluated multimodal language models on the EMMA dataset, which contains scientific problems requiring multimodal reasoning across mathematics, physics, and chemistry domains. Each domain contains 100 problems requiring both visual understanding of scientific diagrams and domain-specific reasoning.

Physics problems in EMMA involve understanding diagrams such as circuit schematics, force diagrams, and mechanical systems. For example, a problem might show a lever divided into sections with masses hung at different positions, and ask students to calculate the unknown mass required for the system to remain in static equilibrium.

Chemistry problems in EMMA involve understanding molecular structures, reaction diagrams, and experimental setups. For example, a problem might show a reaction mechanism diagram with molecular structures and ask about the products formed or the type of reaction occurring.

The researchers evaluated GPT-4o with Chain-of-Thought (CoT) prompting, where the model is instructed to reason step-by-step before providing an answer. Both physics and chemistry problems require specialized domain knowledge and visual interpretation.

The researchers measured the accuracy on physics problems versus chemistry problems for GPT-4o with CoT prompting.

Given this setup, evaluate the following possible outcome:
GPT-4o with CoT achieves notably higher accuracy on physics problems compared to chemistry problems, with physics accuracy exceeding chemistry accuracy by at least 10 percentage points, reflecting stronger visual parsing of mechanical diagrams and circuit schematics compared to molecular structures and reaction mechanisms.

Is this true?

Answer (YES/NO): NO